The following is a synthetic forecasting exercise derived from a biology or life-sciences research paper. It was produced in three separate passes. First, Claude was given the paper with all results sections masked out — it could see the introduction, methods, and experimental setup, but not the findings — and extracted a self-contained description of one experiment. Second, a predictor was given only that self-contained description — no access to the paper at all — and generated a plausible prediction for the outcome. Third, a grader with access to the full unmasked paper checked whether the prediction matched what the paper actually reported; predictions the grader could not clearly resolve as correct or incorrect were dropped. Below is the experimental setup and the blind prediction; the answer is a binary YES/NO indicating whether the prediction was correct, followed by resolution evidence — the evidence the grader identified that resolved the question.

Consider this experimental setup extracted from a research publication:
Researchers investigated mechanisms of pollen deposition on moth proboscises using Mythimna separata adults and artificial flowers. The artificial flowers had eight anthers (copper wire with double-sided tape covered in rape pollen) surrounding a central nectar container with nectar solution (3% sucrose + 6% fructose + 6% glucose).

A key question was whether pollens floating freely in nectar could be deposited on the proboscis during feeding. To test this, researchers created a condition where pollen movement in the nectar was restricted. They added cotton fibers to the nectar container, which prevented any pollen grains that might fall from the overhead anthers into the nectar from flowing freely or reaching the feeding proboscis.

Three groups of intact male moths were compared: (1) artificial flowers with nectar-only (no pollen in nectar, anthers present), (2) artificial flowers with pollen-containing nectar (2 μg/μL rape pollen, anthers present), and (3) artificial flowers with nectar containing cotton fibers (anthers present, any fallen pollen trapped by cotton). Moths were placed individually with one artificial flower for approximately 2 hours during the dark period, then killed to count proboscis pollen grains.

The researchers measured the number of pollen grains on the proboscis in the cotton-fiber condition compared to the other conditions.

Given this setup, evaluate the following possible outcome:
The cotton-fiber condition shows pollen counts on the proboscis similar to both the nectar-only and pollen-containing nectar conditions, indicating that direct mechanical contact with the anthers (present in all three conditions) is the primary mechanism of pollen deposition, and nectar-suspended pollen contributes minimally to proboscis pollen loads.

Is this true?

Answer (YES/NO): NO